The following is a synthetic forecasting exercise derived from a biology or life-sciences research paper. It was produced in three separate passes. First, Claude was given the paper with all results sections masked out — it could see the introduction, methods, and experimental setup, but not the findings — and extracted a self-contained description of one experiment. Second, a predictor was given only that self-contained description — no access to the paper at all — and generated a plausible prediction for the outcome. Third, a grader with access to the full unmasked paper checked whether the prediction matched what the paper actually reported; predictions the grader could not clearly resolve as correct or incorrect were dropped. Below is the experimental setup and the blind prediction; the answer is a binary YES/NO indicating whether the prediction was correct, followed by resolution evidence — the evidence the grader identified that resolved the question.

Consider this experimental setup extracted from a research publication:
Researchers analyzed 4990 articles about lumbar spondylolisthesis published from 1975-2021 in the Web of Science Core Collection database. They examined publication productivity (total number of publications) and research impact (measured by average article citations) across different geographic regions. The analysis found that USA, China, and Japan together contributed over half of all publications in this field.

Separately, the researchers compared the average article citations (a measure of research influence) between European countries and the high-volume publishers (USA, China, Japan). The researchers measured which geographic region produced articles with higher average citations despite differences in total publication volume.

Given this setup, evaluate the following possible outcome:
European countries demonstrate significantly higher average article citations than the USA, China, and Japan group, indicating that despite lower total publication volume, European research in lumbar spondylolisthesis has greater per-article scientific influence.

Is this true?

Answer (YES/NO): YES